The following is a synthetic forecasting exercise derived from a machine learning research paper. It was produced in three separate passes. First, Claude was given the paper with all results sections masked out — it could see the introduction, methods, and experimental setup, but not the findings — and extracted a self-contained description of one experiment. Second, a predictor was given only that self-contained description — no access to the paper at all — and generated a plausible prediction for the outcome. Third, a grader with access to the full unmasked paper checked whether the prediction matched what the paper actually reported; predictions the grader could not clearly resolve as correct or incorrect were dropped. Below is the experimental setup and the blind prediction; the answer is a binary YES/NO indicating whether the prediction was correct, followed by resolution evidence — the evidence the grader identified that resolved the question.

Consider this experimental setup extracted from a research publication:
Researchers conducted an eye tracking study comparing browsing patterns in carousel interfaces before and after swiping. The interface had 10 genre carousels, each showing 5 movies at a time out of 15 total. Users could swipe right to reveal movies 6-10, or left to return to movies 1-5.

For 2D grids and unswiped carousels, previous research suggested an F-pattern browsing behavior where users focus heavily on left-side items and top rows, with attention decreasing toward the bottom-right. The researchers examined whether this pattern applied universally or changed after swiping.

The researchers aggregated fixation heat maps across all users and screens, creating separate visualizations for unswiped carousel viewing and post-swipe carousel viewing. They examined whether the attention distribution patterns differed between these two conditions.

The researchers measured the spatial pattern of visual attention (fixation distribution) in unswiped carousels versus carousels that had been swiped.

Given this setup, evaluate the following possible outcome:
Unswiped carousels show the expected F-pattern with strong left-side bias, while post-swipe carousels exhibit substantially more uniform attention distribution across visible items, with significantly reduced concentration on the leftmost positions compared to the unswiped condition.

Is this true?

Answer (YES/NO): NO